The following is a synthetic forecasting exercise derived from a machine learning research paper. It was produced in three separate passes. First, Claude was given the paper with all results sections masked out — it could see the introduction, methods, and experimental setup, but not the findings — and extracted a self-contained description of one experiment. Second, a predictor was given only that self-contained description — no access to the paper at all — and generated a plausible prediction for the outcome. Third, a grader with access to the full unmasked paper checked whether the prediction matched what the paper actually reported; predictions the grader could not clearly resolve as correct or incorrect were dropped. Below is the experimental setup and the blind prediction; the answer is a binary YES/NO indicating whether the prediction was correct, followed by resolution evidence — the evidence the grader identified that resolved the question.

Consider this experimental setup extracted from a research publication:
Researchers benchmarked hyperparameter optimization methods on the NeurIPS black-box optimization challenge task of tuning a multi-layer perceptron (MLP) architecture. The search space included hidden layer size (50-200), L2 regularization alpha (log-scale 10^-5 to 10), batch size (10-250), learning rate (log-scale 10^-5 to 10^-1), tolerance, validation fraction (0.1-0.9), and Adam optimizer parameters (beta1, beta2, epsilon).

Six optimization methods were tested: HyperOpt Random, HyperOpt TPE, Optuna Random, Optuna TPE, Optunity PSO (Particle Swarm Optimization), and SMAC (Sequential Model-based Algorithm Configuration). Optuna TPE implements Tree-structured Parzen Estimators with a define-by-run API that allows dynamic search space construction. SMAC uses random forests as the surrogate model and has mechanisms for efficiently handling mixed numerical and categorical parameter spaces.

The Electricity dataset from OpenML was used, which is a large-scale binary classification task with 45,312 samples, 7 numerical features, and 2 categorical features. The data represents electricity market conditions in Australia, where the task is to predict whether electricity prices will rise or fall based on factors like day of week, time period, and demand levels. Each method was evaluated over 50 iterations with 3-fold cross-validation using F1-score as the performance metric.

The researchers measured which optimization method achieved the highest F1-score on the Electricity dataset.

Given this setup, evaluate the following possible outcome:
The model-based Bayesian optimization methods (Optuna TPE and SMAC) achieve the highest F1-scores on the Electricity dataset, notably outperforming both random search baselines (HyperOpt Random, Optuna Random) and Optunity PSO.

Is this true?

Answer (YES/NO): NO